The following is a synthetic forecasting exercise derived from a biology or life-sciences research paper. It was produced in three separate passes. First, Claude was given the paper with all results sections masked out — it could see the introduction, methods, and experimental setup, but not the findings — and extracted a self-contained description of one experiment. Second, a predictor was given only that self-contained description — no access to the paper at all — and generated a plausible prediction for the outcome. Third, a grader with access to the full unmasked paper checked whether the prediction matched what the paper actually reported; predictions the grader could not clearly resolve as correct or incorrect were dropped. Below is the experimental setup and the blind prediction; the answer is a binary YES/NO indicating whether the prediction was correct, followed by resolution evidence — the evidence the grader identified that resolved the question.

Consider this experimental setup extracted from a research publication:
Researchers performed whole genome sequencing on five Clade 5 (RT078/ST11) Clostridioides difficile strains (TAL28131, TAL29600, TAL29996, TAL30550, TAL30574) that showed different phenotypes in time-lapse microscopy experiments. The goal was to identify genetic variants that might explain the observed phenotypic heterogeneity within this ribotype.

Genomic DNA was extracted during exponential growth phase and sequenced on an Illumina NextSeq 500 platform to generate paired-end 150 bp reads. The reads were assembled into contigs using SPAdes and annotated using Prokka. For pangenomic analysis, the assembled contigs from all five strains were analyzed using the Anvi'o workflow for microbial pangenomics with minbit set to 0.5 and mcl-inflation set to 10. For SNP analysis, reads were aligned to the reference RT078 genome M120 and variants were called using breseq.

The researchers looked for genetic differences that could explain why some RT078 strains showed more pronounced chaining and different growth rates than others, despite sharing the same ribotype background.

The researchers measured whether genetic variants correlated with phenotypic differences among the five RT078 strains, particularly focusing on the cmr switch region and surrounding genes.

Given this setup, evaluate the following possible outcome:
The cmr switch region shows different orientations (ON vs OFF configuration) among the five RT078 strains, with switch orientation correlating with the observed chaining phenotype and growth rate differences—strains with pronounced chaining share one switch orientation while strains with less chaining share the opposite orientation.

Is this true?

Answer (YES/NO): NO